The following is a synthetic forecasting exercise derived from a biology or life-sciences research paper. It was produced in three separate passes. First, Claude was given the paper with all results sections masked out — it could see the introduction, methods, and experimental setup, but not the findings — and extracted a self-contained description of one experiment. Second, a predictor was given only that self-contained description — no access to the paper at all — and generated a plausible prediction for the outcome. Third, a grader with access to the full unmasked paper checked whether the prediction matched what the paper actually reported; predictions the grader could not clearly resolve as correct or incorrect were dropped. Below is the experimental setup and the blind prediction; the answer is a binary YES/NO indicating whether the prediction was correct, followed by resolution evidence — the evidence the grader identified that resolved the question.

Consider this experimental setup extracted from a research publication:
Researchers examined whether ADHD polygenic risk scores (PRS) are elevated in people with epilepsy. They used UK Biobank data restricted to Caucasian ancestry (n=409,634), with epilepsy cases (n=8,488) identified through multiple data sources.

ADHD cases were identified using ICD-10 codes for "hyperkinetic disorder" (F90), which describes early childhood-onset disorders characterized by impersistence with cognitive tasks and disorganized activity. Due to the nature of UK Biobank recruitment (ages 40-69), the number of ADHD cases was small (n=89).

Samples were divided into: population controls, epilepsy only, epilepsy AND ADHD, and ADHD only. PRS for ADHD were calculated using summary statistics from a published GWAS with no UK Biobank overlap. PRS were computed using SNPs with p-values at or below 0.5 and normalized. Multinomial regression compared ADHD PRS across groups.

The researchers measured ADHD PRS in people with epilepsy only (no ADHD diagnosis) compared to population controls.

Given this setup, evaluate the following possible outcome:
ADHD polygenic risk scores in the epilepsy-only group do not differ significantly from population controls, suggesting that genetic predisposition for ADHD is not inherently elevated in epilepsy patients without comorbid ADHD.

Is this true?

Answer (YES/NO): NO